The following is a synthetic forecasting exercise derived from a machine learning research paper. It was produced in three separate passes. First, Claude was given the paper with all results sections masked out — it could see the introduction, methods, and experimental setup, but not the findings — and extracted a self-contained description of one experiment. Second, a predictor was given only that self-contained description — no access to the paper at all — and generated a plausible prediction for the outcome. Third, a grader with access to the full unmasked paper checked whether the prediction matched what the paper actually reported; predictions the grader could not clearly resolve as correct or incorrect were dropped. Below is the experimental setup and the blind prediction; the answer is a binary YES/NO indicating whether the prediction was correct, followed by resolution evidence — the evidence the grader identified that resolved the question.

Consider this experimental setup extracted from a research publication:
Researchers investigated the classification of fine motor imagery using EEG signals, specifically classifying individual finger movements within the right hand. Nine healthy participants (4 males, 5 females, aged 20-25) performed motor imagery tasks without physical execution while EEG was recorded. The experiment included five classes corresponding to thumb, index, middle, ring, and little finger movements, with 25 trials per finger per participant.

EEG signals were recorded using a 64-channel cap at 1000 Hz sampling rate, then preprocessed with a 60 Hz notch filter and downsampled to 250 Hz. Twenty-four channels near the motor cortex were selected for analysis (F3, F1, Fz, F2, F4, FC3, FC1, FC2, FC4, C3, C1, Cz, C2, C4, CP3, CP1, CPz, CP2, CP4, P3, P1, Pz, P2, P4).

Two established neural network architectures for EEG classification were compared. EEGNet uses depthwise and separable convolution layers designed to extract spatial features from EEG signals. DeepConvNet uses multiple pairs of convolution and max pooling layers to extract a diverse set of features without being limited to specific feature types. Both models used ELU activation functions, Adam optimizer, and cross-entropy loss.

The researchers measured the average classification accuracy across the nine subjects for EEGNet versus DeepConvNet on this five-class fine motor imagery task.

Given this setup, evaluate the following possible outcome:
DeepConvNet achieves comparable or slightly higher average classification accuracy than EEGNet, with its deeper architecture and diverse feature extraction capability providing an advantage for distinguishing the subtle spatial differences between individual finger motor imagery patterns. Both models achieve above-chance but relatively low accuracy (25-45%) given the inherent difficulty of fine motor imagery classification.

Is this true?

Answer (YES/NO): NO